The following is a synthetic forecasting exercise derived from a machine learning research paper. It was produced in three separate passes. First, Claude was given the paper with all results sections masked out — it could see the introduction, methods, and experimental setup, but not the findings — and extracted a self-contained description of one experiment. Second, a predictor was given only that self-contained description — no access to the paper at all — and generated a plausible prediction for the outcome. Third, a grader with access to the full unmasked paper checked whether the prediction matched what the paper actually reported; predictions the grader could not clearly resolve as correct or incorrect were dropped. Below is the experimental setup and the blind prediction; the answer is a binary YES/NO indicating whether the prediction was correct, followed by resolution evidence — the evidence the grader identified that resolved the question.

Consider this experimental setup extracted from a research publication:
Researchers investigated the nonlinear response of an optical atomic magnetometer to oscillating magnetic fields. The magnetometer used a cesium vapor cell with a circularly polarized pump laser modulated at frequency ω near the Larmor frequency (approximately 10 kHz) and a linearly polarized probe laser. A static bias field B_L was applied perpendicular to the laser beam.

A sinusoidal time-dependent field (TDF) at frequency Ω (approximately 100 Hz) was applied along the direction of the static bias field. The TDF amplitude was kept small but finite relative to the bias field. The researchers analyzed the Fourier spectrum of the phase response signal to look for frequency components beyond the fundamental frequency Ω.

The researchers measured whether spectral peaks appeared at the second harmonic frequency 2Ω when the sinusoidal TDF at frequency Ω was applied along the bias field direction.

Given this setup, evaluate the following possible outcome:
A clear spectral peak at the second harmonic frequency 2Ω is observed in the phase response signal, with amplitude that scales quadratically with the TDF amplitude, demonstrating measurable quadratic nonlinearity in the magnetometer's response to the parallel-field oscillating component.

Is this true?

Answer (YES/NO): YES